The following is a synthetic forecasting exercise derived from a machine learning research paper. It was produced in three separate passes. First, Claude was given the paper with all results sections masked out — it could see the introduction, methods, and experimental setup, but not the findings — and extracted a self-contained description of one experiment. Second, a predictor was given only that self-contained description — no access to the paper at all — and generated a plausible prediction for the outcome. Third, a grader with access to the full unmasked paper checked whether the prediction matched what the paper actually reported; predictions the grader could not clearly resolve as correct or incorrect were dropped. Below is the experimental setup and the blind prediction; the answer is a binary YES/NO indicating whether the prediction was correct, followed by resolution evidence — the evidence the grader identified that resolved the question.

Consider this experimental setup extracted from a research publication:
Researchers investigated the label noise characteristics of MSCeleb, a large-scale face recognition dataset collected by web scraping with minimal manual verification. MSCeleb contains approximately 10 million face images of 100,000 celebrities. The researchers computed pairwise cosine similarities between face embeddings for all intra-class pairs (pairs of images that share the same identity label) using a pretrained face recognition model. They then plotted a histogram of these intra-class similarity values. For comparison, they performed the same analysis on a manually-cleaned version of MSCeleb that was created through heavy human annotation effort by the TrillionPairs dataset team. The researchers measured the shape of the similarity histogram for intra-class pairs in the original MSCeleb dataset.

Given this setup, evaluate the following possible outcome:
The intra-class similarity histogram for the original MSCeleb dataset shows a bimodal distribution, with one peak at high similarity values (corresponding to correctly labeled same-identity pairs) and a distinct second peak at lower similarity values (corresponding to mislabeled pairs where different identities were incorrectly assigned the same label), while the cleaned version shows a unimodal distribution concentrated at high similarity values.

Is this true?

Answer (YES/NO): YES